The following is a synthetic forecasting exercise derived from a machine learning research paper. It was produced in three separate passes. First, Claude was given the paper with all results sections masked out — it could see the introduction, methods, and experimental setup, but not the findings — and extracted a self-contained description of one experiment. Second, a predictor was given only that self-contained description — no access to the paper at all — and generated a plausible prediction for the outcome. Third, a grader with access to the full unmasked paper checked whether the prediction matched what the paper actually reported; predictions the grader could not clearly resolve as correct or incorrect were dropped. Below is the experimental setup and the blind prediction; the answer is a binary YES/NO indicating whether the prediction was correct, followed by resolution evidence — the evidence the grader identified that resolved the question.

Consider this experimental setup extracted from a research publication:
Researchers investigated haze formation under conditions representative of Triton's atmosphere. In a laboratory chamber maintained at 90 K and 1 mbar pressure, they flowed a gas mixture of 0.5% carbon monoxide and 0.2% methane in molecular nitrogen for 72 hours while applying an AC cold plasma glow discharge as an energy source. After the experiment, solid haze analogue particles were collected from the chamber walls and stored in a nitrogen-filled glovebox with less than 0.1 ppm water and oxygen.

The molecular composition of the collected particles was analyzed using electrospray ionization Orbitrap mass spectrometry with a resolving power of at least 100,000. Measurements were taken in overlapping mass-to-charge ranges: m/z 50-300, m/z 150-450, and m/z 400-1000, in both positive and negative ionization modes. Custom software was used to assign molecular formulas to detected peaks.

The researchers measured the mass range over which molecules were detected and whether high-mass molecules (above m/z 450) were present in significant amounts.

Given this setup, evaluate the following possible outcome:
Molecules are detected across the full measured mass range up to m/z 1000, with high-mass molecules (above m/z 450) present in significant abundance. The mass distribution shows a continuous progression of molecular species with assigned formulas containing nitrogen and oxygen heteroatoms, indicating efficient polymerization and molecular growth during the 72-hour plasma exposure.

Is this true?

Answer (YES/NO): NO